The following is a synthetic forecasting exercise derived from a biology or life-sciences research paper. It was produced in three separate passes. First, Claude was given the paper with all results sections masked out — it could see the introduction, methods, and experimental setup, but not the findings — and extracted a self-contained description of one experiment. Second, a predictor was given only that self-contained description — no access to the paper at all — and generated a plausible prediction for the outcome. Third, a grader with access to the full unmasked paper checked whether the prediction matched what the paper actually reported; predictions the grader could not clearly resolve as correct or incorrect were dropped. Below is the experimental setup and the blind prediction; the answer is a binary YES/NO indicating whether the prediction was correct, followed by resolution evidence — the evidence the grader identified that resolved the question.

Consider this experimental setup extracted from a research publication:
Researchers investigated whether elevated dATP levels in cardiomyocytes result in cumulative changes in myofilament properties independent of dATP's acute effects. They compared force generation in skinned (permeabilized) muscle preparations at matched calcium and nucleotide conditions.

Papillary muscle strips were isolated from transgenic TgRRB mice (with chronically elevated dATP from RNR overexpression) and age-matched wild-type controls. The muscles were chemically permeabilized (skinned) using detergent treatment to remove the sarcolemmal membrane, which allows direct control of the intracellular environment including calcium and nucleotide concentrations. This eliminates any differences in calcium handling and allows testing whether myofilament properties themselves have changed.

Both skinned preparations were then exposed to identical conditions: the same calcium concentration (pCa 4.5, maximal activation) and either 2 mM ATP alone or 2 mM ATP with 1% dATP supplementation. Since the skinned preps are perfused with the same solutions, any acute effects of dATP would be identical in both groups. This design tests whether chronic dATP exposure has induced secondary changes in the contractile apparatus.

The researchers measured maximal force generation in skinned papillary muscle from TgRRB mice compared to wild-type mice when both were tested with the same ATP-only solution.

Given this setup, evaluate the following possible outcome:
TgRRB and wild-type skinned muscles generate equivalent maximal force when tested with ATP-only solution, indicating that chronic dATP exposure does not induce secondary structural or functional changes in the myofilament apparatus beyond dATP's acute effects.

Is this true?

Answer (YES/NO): NO